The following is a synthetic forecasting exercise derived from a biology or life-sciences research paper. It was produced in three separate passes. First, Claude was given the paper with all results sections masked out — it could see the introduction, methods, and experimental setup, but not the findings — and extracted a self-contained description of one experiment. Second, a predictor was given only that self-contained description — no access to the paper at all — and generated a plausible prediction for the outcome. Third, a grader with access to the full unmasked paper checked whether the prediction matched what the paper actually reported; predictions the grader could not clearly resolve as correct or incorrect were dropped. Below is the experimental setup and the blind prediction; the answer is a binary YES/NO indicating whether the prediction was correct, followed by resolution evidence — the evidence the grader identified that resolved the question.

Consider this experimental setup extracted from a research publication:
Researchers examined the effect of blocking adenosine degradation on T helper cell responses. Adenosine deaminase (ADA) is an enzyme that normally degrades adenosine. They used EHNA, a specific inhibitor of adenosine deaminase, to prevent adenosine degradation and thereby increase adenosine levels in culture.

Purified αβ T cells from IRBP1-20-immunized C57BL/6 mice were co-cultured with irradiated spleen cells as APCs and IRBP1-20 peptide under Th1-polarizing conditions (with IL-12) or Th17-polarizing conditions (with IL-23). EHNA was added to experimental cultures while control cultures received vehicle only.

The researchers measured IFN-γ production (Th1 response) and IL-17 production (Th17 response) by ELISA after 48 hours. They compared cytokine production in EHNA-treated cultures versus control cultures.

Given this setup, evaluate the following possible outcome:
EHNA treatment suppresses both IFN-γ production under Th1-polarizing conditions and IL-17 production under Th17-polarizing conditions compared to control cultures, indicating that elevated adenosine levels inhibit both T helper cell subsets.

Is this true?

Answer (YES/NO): NO